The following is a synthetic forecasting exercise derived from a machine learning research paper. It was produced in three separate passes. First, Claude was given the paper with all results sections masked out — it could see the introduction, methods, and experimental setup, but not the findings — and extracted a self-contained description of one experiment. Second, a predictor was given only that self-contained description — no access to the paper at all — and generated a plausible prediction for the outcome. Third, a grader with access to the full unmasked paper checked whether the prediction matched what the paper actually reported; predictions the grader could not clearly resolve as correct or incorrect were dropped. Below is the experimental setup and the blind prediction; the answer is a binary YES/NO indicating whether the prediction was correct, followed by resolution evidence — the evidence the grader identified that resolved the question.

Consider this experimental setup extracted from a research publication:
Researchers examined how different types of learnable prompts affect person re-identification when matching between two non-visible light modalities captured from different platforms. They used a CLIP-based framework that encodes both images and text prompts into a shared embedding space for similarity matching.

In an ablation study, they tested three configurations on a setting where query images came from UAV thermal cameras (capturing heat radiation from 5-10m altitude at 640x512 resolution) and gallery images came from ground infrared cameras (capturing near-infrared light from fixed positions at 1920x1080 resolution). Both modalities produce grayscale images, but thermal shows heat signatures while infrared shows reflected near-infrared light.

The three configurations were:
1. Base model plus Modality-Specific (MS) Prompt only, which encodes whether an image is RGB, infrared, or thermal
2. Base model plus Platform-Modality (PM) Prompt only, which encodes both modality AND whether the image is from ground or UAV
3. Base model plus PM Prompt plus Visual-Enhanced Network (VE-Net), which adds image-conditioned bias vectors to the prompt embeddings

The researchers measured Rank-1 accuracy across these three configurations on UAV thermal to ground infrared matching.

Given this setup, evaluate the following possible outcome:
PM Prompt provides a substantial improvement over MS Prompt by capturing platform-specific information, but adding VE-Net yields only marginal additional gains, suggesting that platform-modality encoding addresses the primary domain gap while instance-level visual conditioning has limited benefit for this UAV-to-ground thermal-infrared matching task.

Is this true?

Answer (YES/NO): NO